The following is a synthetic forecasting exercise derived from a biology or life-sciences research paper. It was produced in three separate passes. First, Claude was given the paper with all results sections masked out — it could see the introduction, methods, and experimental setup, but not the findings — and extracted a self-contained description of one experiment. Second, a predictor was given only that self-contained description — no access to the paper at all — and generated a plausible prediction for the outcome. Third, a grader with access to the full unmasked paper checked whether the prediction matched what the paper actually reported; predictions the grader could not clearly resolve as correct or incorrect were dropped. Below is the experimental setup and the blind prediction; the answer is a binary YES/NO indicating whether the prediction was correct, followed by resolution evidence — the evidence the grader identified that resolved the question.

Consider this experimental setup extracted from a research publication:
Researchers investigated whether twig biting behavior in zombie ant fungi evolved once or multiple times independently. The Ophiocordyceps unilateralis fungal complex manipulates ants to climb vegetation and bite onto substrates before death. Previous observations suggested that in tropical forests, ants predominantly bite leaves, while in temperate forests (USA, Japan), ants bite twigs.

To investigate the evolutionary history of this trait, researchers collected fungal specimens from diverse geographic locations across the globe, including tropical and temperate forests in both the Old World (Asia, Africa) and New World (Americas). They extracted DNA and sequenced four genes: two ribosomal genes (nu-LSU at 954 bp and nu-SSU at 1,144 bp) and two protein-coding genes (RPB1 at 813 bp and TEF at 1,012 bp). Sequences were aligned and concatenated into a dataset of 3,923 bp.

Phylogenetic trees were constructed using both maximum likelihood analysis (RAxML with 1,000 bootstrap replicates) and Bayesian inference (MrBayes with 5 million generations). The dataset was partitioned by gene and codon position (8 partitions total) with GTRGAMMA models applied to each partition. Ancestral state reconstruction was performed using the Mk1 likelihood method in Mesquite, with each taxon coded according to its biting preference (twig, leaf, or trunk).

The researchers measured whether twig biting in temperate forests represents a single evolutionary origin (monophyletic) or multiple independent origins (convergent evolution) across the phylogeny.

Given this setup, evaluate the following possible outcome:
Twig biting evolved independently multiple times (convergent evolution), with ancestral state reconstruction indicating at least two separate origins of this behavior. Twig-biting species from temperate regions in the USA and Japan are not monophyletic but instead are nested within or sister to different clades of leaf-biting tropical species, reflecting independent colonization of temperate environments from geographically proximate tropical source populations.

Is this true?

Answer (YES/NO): YES